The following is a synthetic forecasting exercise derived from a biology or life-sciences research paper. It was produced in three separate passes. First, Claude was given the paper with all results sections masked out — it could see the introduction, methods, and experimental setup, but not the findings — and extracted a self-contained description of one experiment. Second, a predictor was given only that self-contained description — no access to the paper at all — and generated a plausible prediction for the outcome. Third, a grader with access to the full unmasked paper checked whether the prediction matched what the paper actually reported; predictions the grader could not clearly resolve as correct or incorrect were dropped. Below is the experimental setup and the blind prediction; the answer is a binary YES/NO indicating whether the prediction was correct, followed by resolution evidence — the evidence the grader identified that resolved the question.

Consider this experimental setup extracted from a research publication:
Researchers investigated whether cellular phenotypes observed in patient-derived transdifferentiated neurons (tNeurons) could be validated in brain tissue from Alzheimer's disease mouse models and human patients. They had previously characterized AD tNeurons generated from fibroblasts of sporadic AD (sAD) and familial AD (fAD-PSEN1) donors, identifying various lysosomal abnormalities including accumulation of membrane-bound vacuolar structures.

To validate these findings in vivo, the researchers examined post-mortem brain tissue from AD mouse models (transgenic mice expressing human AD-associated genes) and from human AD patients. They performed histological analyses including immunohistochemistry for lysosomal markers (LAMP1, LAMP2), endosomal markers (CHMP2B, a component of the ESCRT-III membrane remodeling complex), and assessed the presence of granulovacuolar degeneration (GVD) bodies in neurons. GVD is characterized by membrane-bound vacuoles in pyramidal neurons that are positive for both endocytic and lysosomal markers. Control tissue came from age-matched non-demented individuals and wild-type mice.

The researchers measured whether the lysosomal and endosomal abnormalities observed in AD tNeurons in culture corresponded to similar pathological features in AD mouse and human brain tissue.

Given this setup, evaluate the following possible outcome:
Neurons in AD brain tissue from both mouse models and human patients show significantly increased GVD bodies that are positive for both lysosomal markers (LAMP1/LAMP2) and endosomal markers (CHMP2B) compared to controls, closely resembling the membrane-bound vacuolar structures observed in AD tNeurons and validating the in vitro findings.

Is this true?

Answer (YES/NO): YES